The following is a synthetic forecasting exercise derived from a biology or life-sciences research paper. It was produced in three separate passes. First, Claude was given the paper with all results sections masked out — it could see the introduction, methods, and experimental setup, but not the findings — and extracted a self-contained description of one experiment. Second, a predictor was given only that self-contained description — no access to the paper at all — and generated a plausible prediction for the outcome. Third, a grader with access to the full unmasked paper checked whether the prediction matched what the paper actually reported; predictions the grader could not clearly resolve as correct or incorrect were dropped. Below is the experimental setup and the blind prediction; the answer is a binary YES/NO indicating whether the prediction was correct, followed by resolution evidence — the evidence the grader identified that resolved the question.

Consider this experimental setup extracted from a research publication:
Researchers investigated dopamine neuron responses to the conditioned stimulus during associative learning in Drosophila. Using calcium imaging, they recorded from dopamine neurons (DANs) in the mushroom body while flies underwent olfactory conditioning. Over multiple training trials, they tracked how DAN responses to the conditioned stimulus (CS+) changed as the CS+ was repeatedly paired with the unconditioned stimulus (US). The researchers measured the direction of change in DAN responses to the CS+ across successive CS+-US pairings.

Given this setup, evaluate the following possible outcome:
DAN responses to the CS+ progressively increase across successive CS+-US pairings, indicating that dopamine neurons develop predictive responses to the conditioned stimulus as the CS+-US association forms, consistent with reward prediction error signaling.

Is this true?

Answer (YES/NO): YES